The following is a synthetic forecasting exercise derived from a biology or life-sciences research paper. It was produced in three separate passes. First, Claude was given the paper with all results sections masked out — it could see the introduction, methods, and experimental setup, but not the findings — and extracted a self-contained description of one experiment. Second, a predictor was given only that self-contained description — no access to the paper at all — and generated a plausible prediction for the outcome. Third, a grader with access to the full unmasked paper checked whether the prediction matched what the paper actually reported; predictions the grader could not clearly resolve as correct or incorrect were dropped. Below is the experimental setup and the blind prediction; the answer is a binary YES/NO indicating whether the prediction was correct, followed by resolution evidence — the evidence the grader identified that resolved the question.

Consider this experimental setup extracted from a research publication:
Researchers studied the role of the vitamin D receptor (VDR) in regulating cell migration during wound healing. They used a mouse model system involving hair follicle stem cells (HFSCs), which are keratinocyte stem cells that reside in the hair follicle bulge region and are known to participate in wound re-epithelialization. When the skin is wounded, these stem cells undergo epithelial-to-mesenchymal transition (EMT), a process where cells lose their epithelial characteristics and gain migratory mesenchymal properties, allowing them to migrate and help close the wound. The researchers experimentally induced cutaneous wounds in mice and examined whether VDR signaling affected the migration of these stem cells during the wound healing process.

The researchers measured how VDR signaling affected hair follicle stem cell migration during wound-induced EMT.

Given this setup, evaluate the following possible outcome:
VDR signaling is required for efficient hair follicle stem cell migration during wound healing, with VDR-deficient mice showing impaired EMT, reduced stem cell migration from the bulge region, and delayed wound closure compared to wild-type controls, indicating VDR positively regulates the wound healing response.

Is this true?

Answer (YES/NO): NO